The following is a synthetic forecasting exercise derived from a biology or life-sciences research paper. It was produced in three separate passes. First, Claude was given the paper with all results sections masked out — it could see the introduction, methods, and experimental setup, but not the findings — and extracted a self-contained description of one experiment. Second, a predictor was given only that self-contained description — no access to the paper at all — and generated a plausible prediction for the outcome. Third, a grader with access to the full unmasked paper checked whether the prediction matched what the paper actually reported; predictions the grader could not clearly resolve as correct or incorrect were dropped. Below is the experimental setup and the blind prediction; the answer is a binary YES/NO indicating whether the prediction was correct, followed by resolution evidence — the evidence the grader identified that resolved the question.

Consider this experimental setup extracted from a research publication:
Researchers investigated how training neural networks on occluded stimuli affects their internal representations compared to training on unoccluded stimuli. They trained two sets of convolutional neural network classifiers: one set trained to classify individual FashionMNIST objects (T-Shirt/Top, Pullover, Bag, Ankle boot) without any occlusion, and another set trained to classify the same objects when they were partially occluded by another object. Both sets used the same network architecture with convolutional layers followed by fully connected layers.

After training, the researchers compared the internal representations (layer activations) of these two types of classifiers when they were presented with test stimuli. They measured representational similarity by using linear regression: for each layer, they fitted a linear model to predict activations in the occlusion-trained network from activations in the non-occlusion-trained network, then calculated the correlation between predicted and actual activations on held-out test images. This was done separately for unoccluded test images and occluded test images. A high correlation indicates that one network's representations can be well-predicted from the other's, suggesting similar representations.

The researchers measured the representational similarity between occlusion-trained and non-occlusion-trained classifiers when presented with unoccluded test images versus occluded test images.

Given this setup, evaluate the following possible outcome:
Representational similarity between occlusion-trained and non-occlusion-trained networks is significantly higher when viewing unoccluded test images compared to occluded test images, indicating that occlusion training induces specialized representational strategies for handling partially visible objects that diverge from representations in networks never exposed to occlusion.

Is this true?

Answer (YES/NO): YES